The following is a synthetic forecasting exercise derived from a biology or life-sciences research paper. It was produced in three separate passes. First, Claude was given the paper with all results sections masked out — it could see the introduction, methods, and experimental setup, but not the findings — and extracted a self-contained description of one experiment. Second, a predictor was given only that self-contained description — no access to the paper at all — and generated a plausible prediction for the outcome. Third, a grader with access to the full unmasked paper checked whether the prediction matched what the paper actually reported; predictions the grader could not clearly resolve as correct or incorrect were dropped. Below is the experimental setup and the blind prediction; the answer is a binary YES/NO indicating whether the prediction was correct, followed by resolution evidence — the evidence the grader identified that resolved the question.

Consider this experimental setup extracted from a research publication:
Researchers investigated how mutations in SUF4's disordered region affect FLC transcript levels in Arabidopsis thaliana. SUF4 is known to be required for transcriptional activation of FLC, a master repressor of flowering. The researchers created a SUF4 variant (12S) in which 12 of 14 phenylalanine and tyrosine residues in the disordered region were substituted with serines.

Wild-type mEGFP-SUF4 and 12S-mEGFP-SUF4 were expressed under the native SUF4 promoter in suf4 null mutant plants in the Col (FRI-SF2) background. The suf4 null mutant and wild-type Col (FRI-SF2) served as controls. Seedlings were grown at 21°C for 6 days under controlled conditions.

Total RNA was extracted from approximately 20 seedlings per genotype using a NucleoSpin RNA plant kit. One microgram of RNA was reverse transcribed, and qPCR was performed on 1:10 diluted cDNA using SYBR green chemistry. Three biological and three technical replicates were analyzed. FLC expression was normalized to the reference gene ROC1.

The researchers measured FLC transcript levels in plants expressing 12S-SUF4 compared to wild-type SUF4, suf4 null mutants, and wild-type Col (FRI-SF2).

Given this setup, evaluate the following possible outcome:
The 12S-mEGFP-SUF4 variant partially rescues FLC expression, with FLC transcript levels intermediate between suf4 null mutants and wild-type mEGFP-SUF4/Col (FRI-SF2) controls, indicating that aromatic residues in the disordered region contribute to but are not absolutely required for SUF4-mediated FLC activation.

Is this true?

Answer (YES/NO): YES